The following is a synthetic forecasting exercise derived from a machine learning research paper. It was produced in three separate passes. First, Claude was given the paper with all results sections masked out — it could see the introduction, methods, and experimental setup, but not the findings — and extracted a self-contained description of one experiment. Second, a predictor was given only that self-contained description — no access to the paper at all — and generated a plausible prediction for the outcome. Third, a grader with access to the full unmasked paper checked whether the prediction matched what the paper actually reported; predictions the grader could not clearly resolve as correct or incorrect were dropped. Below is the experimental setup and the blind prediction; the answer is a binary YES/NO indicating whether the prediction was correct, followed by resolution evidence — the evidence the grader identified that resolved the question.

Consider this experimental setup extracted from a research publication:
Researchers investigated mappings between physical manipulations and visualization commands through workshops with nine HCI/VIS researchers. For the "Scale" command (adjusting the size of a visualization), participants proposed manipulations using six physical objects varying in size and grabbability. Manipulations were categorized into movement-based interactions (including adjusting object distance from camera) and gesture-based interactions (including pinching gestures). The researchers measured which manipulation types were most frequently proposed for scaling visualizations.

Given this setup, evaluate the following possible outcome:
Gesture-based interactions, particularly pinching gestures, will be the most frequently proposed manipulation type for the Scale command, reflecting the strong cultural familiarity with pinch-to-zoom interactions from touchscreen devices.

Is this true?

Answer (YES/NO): NO